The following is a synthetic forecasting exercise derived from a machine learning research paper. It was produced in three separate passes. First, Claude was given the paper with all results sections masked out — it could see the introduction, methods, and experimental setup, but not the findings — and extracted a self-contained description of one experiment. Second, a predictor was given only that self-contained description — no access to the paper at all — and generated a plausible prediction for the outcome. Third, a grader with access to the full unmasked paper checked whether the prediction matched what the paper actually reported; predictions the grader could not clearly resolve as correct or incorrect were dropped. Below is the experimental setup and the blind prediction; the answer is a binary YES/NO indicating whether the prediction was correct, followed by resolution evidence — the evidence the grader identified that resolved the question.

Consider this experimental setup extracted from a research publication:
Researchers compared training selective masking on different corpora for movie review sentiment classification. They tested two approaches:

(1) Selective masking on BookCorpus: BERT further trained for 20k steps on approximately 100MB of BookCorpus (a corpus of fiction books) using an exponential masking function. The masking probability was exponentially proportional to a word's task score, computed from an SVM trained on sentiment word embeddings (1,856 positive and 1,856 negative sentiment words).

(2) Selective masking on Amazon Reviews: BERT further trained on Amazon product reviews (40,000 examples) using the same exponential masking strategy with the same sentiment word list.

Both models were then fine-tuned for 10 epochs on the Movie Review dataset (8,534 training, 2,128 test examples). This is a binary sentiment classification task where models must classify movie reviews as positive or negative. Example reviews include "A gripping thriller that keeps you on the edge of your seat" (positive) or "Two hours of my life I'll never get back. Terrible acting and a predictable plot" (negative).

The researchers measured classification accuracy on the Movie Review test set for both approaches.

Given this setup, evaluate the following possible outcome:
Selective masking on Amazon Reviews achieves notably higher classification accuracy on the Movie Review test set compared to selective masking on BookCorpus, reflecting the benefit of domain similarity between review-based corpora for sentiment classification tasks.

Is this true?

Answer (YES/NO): YES